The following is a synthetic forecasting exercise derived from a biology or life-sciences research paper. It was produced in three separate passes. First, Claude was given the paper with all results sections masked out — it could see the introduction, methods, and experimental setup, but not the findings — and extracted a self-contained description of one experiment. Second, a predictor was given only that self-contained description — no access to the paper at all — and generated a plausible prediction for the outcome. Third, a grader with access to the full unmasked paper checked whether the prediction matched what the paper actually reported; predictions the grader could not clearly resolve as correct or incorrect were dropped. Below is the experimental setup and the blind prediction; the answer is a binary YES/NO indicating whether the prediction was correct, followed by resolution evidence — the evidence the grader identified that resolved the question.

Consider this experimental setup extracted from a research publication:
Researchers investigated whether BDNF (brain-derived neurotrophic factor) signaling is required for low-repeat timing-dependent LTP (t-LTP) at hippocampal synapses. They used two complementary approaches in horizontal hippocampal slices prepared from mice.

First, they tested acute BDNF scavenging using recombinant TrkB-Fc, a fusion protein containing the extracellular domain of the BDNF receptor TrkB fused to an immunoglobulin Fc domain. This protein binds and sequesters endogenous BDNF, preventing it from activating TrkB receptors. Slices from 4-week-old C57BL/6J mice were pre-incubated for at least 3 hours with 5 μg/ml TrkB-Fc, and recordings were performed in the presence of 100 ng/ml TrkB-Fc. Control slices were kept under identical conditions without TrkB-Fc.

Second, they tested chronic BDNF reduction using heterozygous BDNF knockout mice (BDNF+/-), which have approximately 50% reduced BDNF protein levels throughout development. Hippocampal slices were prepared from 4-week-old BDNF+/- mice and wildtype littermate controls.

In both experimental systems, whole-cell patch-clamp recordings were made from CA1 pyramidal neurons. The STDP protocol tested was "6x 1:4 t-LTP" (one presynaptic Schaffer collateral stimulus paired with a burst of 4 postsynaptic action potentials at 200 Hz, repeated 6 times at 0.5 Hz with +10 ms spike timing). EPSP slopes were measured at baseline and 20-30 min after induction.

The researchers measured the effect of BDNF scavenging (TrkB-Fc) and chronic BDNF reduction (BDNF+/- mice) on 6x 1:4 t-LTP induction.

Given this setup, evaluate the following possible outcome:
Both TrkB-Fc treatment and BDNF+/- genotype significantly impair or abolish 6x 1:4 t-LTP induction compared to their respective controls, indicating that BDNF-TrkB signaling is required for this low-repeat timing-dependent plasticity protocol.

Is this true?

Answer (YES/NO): NO